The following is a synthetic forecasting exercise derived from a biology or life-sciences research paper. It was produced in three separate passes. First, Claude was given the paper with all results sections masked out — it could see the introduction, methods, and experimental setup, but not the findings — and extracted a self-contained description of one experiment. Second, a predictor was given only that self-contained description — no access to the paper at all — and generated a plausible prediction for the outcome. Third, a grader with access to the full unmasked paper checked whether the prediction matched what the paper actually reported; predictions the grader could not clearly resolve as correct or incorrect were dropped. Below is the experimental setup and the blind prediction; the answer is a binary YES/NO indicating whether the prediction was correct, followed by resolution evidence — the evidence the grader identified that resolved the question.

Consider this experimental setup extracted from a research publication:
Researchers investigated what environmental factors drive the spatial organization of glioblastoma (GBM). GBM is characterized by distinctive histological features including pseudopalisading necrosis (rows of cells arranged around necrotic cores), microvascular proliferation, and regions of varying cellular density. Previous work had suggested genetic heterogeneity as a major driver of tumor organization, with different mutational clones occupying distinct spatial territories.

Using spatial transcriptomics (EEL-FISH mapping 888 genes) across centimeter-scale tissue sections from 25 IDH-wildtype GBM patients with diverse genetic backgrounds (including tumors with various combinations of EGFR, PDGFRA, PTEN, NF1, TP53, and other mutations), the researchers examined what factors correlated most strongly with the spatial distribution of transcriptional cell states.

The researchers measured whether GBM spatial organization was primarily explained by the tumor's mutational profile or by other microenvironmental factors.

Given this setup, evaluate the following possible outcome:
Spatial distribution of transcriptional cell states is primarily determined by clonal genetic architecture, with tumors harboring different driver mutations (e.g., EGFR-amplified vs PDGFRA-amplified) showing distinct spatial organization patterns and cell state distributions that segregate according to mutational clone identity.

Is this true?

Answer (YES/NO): NO